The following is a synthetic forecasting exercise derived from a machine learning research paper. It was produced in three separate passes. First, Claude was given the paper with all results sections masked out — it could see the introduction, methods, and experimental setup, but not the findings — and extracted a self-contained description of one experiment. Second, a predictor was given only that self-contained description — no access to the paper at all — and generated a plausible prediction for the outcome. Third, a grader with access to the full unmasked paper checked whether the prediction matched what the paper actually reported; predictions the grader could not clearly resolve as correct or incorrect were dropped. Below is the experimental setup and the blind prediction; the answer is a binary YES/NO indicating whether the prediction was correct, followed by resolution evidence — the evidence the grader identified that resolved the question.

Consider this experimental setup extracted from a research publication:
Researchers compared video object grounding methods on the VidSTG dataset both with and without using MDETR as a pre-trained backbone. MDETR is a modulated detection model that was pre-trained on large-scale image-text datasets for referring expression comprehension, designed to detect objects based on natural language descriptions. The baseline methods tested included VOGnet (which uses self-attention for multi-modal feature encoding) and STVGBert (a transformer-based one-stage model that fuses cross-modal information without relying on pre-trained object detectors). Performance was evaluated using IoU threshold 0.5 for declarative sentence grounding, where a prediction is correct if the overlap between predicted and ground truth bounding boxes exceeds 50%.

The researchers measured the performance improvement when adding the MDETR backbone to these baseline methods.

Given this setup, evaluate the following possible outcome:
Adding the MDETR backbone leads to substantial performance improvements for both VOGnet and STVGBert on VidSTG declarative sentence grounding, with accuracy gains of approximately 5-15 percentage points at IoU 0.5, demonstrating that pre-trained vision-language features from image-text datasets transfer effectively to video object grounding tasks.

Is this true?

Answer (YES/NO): YES